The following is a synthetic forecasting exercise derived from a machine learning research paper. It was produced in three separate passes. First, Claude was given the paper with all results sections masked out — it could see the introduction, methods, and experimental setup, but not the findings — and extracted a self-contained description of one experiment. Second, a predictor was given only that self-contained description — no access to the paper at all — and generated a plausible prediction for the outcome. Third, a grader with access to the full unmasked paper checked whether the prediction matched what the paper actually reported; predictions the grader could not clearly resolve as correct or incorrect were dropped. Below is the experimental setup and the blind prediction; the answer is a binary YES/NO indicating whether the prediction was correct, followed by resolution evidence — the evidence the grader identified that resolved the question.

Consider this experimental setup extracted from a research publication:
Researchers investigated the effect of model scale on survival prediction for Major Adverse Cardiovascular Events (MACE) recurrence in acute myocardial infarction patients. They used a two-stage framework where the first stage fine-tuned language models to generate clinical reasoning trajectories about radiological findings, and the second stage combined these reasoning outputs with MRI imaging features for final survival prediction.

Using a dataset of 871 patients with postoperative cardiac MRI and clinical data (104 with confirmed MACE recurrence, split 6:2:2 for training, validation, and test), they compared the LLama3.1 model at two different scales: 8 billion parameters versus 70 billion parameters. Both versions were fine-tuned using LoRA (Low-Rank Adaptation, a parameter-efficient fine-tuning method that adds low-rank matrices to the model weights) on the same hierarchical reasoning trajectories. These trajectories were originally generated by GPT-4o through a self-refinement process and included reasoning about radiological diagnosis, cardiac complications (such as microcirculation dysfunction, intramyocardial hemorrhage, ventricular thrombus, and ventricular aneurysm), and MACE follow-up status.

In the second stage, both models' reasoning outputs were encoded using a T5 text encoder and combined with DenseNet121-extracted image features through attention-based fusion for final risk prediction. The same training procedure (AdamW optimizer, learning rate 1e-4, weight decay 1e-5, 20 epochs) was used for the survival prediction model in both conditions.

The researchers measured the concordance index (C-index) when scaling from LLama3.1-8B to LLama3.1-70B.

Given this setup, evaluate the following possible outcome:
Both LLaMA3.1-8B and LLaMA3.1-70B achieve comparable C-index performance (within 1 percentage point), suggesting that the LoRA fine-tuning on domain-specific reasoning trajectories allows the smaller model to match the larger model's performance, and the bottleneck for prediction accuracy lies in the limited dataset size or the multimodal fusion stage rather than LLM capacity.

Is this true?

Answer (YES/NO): NO